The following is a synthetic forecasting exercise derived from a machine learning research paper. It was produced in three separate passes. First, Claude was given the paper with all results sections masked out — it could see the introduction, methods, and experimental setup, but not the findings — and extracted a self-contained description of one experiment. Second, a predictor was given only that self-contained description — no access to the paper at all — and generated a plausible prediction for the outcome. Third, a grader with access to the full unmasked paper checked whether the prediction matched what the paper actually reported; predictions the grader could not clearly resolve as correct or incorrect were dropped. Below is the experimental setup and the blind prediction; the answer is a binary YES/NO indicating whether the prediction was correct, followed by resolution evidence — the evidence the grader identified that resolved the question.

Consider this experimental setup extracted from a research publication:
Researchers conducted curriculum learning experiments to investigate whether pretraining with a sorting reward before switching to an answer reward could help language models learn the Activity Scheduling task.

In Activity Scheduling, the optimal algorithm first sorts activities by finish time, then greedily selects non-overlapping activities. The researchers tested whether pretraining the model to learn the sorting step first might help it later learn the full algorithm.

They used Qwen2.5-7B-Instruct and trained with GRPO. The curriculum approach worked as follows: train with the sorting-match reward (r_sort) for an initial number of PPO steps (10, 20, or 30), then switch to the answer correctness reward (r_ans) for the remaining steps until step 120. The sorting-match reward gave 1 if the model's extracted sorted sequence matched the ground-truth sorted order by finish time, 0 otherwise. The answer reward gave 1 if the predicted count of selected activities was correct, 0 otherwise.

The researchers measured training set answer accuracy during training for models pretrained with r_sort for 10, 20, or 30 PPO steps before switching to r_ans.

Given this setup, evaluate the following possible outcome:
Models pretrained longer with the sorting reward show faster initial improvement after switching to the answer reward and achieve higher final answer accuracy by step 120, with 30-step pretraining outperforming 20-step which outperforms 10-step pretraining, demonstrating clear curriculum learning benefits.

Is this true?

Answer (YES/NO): NO